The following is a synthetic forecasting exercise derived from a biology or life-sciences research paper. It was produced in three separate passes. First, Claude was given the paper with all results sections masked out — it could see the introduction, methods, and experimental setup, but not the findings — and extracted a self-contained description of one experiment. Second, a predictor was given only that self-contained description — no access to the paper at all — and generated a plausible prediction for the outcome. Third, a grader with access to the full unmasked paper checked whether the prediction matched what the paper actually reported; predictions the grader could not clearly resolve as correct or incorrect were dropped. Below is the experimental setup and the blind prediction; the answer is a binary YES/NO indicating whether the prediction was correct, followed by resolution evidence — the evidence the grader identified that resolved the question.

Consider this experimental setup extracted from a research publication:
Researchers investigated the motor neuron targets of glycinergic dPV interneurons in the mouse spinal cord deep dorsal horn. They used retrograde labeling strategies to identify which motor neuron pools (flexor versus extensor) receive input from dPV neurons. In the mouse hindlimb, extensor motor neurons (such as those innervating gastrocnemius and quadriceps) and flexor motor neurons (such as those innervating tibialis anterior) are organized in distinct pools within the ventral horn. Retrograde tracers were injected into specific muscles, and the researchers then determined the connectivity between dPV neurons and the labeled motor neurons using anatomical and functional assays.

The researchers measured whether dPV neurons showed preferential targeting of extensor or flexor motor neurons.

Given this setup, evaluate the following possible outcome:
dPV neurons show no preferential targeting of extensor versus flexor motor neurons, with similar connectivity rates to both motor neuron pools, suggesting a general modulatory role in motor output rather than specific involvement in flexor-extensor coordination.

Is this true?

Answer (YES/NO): NO